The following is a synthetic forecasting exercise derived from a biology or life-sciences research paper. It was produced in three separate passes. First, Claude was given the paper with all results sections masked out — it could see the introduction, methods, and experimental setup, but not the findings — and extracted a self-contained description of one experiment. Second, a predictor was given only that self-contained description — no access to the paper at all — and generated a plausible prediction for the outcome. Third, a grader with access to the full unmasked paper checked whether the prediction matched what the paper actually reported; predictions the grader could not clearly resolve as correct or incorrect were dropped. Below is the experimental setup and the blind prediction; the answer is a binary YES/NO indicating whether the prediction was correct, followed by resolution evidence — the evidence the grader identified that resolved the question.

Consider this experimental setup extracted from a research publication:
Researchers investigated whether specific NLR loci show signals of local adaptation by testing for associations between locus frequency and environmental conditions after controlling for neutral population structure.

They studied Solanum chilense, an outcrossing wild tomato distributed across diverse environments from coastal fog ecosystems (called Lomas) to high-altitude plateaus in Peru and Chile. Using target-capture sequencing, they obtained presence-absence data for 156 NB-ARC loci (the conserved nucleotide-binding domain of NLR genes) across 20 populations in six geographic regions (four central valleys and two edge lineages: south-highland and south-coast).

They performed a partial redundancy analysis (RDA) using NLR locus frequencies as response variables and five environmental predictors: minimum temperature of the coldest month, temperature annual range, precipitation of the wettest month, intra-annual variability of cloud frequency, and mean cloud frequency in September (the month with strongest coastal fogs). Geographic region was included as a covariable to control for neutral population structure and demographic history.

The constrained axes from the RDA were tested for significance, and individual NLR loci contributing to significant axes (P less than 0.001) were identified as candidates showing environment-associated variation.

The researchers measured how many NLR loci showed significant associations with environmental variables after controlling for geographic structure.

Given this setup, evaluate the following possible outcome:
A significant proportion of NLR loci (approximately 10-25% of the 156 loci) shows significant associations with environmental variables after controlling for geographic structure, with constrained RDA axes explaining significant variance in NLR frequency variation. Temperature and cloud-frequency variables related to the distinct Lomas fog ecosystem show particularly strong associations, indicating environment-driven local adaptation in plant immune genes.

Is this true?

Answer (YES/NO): NO